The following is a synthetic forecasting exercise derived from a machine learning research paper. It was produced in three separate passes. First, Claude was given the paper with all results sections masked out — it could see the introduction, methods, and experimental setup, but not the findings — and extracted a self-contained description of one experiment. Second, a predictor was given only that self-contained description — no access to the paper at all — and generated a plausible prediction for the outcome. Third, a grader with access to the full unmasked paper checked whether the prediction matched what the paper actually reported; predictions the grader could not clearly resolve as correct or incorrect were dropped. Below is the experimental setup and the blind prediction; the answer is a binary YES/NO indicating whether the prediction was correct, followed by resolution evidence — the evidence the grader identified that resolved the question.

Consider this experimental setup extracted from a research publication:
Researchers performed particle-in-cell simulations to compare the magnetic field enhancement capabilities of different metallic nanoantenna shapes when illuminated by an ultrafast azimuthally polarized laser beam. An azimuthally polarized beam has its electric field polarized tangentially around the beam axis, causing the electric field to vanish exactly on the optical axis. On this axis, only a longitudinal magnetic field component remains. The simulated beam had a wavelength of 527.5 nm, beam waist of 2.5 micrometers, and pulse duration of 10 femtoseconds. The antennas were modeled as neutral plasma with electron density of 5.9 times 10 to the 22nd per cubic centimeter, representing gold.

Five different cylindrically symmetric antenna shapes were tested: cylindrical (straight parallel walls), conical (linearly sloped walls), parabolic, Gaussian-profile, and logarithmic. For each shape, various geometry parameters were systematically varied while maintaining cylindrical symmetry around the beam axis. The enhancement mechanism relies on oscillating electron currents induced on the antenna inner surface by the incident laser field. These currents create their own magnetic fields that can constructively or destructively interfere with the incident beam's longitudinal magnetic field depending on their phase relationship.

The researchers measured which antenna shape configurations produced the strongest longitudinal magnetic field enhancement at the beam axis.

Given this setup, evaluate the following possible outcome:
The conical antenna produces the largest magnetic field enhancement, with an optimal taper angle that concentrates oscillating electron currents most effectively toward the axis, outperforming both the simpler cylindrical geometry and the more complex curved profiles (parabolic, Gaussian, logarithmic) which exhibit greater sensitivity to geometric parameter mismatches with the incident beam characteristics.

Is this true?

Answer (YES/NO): NO